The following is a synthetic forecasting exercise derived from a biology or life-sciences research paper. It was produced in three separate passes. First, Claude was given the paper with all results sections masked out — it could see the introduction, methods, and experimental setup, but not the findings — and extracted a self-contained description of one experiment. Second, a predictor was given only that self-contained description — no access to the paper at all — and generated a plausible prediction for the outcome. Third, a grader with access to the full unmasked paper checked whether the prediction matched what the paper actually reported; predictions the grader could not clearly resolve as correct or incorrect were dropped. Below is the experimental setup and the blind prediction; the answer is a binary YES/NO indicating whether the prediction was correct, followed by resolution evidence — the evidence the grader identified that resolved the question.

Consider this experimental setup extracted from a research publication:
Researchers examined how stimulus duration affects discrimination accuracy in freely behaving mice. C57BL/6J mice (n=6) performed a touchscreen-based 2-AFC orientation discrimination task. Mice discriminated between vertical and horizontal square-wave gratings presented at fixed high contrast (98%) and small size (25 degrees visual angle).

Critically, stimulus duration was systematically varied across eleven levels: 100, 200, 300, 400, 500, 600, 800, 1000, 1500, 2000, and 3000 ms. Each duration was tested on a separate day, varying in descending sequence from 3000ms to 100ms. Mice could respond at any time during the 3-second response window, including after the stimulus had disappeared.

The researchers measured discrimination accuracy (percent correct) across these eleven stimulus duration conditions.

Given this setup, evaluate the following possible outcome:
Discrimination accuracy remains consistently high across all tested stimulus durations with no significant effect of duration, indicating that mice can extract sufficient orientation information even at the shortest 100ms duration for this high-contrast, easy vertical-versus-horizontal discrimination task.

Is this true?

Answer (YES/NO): NO